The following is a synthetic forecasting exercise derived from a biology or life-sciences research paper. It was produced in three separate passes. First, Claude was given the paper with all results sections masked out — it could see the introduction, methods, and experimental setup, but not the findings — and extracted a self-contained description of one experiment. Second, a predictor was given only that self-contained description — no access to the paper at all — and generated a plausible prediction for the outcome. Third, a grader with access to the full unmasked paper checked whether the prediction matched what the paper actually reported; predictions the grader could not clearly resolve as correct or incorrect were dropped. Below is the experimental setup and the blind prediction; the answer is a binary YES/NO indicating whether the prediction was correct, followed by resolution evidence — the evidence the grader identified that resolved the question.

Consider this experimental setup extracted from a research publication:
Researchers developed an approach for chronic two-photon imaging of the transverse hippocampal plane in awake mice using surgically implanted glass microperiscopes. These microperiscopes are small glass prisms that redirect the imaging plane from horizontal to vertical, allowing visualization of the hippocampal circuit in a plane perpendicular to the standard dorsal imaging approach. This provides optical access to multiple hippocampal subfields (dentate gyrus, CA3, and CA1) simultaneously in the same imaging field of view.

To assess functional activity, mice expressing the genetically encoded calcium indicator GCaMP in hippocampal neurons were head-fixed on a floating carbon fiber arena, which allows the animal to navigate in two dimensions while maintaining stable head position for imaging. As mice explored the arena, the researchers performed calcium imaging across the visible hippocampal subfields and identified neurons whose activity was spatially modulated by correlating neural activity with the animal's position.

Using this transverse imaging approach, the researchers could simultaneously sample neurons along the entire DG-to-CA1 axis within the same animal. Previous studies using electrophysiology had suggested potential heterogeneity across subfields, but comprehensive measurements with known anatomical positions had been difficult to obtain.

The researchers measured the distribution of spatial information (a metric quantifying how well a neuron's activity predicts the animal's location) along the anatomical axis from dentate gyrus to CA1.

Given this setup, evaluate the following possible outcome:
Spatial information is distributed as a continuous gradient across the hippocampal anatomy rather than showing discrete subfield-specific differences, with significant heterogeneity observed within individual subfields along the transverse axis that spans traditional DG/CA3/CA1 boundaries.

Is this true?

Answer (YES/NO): NO